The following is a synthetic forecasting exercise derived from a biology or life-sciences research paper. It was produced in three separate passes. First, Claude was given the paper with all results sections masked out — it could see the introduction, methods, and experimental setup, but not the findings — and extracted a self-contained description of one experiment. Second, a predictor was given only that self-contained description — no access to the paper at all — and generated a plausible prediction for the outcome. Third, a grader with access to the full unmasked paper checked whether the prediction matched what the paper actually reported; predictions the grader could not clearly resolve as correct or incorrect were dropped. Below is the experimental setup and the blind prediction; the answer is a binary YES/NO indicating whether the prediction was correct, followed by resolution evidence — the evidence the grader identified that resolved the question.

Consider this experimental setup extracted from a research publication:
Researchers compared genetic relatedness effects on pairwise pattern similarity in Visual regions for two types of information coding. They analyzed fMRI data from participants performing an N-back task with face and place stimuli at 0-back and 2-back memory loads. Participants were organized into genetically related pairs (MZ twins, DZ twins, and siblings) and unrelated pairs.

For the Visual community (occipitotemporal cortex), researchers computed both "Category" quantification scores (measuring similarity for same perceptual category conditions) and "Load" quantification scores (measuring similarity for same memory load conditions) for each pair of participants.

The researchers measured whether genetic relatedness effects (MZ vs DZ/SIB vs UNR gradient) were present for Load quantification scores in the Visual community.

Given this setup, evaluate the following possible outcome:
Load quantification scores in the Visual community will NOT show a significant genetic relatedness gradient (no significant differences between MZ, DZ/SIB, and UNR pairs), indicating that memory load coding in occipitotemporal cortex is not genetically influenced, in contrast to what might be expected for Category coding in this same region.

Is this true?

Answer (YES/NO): YES